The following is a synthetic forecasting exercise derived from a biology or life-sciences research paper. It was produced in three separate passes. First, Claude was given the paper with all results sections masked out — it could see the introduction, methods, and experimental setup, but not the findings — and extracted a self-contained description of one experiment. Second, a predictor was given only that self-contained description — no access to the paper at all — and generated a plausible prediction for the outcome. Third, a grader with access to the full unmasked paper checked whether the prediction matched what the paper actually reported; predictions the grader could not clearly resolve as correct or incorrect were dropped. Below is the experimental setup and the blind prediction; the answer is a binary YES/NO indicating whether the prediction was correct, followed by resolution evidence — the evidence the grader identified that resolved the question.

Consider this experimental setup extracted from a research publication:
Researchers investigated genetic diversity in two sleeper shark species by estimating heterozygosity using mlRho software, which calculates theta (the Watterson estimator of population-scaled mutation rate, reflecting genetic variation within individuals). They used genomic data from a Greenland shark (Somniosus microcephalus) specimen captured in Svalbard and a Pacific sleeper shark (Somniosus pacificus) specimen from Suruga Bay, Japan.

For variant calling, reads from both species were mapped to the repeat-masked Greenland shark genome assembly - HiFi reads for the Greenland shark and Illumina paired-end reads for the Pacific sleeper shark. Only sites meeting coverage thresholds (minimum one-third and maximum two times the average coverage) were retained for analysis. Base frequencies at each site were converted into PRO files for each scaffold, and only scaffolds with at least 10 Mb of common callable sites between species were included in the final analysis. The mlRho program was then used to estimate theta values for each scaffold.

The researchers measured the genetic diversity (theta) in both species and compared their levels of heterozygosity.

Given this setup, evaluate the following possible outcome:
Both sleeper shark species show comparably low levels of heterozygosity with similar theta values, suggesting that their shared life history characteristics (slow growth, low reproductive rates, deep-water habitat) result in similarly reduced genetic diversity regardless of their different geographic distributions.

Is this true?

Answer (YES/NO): NO